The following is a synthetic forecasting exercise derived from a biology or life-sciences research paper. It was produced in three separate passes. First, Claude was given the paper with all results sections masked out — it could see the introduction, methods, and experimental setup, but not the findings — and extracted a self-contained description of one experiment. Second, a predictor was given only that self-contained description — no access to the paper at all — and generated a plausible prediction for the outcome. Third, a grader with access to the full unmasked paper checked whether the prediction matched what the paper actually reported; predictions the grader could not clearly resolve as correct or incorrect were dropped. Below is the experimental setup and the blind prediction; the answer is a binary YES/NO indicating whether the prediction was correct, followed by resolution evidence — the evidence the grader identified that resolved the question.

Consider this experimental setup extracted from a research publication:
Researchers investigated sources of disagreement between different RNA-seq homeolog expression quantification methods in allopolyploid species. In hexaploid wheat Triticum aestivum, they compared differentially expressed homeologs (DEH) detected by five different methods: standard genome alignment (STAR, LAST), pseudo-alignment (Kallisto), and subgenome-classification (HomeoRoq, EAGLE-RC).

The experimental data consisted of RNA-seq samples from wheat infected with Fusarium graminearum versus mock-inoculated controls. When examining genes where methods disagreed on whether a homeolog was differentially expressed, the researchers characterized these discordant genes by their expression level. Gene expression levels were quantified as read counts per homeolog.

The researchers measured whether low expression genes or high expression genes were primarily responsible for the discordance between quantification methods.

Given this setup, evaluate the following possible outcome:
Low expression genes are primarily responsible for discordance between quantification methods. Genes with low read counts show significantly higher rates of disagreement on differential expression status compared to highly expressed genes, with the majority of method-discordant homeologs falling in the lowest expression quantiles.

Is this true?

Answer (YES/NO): YES